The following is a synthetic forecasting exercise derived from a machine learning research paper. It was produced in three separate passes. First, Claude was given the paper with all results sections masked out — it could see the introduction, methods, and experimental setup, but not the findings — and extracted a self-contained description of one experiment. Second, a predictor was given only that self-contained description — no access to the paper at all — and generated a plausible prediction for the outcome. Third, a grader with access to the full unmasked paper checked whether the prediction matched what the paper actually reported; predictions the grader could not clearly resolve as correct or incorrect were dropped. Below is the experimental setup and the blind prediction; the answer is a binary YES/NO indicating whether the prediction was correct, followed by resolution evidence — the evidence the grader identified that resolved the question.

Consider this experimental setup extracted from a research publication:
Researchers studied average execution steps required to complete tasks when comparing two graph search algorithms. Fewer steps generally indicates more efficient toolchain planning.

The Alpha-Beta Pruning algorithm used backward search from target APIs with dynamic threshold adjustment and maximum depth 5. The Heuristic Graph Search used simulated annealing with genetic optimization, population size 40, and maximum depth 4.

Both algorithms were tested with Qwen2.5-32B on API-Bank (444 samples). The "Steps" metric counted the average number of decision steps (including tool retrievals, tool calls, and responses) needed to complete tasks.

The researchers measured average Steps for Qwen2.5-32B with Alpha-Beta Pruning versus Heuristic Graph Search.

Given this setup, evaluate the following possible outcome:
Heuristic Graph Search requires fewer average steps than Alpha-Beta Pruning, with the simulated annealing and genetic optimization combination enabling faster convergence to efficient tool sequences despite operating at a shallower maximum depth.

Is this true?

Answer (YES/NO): YES